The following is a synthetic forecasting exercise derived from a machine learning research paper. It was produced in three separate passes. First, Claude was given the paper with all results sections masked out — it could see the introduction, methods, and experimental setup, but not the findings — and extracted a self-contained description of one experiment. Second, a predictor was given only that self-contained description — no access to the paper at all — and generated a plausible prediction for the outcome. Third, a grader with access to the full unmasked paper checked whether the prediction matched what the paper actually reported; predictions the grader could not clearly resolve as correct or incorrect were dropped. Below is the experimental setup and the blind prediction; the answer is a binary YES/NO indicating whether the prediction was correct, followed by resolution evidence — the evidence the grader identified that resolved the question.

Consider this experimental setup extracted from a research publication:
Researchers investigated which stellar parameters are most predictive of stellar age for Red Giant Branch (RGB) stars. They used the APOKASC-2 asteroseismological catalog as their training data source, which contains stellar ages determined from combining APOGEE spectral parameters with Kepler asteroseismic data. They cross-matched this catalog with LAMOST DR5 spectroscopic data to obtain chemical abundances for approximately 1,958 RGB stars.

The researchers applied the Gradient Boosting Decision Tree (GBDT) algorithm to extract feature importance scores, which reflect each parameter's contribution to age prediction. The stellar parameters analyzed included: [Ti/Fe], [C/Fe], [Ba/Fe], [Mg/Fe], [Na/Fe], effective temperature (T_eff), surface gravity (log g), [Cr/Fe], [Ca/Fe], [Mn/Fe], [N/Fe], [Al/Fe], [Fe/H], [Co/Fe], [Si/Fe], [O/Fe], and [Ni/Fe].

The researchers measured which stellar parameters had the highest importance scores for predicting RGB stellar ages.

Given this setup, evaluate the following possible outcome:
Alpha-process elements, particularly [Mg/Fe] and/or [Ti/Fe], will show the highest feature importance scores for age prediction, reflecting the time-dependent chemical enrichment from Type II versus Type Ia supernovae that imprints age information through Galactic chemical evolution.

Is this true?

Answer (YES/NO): YES